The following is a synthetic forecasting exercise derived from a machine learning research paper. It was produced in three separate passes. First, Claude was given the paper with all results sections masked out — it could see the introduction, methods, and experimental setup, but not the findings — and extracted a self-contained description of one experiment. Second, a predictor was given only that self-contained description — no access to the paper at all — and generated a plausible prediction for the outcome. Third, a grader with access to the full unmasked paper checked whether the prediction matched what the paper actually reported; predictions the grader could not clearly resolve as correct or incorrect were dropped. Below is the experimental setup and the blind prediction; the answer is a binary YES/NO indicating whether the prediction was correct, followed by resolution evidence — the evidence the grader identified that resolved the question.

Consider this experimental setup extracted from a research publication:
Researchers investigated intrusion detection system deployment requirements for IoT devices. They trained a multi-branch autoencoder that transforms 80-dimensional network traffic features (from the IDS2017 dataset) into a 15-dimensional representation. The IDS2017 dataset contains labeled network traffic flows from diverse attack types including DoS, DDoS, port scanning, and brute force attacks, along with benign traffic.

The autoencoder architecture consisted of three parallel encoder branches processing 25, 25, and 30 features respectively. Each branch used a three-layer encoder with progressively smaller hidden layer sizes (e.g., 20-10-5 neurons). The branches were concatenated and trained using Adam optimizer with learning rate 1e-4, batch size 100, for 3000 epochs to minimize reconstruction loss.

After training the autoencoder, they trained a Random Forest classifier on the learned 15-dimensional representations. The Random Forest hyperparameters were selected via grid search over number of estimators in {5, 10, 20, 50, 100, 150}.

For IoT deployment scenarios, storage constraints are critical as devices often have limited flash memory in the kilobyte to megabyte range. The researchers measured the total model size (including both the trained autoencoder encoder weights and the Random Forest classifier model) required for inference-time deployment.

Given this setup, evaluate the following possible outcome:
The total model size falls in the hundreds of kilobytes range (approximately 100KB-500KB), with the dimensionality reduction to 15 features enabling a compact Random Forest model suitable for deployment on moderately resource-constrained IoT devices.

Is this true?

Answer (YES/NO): NO